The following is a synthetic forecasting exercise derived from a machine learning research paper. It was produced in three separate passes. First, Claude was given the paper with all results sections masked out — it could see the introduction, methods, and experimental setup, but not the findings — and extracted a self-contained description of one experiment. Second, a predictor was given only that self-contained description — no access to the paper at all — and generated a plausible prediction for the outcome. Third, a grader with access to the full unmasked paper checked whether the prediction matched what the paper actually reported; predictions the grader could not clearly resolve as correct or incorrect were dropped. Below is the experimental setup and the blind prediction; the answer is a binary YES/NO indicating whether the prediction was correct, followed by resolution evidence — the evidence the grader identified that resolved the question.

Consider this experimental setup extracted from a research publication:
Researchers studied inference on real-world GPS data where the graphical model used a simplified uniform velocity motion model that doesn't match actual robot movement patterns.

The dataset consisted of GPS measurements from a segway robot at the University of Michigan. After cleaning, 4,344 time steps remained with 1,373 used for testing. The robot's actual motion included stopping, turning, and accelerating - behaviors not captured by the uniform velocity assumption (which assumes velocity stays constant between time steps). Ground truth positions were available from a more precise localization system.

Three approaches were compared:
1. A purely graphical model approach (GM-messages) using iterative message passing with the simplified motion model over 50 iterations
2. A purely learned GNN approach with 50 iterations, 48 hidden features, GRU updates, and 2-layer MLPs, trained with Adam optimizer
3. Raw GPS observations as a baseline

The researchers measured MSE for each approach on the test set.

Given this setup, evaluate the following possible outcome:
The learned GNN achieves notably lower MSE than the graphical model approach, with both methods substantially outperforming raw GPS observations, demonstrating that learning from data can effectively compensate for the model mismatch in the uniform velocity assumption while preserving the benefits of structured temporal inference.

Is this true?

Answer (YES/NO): NO